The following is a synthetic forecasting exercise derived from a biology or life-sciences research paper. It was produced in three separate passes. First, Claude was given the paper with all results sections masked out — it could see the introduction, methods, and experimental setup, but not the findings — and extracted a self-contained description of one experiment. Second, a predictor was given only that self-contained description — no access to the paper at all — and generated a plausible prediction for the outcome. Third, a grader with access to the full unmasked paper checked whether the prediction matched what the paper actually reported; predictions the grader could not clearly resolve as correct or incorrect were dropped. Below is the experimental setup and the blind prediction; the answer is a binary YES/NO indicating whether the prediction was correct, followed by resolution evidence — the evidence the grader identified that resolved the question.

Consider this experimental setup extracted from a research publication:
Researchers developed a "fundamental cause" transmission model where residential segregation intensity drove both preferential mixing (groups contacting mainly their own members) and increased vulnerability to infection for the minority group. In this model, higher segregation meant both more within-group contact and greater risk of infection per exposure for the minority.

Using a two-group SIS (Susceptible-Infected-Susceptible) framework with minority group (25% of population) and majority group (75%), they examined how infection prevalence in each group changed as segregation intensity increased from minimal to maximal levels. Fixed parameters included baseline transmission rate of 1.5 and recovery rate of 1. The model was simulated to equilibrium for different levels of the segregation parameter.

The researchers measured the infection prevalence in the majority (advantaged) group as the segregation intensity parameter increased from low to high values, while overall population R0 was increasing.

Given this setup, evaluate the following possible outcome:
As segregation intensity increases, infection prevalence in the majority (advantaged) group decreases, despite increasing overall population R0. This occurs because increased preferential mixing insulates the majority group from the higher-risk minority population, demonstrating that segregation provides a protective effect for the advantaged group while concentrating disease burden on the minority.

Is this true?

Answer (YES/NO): NO